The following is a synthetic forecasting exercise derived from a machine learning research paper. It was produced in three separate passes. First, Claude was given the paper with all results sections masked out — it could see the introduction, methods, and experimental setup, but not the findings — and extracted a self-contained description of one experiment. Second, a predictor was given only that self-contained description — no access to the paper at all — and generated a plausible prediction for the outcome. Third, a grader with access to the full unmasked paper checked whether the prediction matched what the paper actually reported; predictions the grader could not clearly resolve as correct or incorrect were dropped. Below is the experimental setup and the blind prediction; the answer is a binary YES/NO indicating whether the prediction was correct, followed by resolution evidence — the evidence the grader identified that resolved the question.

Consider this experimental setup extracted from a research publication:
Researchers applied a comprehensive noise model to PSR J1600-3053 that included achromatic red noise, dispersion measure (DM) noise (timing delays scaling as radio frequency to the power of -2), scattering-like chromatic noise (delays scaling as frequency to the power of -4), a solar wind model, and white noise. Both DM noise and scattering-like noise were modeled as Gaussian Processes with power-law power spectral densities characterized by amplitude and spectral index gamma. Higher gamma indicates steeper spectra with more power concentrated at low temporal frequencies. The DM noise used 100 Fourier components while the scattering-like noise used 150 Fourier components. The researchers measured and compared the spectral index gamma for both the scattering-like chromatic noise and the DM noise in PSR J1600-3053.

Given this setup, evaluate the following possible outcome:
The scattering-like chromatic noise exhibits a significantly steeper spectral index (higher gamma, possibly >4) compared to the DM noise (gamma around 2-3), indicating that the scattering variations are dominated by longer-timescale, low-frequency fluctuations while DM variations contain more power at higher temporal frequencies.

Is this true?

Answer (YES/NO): NO